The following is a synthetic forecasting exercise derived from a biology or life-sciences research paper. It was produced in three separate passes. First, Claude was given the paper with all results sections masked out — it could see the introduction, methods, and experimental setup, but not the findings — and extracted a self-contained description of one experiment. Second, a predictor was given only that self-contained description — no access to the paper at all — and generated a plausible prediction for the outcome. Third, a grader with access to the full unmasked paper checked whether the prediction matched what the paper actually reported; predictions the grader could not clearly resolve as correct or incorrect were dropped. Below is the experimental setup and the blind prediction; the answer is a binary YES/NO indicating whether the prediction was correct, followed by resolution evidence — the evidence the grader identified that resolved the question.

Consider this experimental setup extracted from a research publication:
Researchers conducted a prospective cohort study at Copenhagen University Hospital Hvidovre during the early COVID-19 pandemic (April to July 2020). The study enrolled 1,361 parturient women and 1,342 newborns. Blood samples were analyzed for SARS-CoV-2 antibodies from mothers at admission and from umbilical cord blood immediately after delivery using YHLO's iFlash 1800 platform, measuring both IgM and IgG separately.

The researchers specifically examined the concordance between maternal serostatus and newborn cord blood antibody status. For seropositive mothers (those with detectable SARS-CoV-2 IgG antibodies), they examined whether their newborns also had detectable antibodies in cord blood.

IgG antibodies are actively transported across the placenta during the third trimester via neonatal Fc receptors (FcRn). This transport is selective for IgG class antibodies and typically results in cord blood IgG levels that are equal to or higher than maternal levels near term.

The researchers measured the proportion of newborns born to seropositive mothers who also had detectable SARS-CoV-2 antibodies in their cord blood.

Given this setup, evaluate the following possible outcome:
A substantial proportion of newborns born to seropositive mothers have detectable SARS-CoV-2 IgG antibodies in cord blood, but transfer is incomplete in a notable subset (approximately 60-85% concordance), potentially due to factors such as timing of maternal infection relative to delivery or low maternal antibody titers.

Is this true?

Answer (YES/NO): YES